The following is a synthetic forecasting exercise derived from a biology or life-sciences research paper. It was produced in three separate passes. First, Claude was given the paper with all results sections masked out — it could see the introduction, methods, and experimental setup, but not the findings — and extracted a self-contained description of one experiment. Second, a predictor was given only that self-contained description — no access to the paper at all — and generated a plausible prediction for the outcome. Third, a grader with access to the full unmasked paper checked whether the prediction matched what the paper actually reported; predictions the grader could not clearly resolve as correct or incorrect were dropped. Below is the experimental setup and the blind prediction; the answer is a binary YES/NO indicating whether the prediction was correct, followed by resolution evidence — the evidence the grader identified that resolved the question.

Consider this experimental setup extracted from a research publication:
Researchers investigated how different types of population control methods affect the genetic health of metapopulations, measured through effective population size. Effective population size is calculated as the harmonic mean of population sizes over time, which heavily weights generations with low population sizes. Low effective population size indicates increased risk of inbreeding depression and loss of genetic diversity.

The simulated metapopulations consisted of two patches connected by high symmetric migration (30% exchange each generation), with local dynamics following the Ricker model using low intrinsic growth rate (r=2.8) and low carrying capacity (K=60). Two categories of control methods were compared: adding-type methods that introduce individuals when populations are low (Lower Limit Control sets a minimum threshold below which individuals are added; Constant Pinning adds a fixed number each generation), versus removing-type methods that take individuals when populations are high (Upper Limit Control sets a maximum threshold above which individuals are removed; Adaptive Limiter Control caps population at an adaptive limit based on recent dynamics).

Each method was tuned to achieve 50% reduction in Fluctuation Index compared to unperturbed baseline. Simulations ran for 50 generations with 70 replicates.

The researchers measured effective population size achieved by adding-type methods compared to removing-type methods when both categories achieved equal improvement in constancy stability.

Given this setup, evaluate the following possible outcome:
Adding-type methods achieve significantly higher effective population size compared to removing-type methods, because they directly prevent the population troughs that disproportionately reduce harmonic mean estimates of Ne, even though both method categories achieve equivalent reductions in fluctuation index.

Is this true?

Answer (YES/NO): NO